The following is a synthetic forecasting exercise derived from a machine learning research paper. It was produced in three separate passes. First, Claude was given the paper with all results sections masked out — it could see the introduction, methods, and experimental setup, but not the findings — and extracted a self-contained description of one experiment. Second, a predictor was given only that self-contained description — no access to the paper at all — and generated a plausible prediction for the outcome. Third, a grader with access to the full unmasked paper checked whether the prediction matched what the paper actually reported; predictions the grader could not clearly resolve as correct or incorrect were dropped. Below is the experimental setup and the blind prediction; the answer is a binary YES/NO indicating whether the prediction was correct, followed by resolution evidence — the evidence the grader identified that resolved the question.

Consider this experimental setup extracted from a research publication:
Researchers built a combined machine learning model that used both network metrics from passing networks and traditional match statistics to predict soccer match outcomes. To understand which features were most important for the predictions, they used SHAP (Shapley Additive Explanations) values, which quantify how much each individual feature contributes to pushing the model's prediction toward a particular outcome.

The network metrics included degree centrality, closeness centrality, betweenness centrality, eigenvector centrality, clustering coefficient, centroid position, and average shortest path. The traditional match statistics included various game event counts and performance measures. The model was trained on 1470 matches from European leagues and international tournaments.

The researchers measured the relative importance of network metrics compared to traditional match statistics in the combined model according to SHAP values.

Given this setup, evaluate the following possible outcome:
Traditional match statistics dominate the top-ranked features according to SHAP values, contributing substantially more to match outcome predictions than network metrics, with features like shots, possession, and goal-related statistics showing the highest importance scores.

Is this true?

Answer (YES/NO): NO